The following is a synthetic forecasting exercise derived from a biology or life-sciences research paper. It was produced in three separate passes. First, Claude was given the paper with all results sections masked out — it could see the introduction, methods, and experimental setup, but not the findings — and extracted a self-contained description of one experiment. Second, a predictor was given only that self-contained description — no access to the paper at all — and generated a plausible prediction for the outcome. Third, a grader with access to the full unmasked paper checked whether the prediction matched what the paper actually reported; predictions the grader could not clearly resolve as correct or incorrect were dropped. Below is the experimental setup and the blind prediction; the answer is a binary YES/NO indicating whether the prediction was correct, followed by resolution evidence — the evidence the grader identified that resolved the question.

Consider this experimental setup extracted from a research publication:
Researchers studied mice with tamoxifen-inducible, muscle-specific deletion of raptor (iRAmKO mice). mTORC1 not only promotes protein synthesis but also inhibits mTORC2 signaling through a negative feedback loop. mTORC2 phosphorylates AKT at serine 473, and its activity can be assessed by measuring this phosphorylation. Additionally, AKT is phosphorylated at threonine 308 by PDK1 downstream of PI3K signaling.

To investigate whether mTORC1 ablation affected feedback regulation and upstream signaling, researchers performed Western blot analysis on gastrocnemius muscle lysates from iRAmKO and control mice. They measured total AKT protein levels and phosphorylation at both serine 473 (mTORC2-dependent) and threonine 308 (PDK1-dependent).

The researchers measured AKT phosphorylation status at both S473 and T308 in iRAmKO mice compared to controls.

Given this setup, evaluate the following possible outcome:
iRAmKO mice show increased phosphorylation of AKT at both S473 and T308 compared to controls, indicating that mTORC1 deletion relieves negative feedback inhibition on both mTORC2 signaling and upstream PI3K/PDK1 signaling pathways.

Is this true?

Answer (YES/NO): YES